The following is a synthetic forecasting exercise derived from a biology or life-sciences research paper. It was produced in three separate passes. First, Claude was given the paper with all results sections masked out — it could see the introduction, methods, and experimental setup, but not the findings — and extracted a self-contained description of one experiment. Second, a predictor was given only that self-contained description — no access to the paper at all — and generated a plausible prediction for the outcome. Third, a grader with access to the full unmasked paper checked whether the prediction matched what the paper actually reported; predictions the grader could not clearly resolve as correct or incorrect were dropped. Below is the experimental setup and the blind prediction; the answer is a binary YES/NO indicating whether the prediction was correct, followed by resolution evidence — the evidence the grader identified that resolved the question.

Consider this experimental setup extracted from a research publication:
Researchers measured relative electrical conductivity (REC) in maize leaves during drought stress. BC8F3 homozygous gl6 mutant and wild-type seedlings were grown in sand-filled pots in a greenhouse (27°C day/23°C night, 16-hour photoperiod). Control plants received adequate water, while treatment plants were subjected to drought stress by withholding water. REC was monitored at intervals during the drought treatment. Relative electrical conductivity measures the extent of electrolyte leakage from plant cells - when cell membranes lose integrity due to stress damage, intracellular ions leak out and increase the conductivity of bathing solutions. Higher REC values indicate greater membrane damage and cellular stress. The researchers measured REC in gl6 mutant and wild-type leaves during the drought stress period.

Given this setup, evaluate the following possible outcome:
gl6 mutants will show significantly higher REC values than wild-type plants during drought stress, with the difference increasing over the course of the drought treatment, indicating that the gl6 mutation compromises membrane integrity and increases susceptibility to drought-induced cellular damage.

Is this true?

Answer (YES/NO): NO